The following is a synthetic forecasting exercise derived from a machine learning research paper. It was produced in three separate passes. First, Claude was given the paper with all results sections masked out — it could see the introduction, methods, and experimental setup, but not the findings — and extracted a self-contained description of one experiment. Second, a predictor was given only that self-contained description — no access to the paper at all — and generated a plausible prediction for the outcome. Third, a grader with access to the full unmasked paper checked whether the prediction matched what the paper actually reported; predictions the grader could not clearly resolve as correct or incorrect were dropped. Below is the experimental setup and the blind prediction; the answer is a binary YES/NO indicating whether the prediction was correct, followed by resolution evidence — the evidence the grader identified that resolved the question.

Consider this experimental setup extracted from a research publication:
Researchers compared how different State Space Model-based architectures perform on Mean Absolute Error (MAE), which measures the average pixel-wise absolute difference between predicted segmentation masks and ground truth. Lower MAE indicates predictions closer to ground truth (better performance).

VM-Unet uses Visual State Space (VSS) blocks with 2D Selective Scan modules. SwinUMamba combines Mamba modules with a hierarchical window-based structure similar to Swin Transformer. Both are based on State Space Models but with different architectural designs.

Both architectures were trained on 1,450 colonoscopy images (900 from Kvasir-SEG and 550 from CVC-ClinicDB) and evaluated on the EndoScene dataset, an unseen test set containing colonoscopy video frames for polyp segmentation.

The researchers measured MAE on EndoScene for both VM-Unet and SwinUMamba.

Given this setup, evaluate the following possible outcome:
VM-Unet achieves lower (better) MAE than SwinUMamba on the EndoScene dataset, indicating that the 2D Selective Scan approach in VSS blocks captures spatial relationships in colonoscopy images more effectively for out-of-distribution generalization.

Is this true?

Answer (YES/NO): YES